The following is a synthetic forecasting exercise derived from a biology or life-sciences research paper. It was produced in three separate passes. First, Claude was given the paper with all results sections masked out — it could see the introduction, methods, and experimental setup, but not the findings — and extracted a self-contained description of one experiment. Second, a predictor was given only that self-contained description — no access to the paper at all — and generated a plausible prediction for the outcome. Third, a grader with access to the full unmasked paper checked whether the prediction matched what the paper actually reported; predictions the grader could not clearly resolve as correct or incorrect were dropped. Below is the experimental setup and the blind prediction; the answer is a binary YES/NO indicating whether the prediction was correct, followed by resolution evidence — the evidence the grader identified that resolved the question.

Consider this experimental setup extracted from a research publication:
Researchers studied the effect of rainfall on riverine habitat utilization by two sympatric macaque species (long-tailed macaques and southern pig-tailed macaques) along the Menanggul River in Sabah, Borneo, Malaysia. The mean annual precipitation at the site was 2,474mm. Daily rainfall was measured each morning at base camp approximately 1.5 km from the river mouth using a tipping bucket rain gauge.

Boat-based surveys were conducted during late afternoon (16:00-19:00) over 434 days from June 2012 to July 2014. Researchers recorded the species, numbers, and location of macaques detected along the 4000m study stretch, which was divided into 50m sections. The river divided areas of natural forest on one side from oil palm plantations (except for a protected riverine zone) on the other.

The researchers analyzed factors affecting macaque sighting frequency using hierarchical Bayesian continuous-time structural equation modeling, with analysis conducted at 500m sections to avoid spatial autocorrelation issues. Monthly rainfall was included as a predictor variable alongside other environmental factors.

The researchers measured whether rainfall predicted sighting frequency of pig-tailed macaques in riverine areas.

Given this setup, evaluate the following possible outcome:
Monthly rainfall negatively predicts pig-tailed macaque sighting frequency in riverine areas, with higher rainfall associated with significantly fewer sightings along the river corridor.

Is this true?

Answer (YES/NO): NO